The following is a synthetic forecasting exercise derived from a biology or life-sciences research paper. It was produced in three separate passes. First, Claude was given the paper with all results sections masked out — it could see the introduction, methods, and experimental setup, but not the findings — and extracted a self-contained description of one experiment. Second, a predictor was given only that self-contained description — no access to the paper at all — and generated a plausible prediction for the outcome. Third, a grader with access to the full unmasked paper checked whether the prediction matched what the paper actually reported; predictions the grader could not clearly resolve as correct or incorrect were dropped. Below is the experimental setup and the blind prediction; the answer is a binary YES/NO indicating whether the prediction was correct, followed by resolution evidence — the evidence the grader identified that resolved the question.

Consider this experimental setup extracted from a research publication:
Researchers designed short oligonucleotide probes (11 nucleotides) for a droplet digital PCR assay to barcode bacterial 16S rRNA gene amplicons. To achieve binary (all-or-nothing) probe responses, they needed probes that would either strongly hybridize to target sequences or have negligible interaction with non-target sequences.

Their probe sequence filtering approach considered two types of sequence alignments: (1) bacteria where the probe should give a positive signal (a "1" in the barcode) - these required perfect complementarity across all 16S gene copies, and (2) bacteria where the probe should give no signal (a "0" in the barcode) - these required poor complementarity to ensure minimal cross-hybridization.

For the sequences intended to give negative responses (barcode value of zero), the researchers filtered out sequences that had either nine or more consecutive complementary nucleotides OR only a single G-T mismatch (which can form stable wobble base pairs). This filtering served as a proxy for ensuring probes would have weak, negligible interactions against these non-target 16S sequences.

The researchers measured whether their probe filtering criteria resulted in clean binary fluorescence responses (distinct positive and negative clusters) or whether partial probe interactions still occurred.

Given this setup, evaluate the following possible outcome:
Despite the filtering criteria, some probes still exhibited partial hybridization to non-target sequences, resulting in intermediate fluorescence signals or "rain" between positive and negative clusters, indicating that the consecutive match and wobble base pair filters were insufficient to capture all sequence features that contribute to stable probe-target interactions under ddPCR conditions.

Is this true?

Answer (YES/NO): YES